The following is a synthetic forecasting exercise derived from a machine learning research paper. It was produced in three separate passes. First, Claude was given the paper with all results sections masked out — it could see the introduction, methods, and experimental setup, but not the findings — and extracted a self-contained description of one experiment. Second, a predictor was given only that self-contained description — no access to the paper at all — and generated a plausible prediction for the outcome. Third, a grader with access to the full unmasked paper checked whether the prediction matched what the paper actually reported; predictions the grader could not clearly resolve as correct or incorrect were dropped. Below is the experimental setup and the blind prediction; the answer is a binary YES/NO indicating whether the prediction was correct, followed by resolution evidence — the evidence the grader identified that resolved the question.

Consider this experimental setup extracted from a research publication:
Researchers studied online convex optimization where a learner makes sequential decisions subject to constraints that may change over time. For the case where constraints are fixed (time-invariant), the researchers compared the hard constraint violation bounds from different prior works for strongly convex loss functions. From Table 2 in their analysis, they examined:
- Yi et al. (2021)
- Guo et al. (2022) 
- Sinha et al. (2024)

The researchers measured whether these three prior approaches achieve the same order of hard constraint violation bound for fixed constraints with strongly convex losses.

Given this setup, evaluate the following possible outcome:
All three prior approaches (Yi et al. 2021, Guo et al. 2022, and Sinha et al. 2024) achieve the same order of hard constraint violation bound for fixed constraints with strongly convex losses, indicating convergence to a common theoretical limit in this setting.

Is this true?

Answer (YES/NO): NO